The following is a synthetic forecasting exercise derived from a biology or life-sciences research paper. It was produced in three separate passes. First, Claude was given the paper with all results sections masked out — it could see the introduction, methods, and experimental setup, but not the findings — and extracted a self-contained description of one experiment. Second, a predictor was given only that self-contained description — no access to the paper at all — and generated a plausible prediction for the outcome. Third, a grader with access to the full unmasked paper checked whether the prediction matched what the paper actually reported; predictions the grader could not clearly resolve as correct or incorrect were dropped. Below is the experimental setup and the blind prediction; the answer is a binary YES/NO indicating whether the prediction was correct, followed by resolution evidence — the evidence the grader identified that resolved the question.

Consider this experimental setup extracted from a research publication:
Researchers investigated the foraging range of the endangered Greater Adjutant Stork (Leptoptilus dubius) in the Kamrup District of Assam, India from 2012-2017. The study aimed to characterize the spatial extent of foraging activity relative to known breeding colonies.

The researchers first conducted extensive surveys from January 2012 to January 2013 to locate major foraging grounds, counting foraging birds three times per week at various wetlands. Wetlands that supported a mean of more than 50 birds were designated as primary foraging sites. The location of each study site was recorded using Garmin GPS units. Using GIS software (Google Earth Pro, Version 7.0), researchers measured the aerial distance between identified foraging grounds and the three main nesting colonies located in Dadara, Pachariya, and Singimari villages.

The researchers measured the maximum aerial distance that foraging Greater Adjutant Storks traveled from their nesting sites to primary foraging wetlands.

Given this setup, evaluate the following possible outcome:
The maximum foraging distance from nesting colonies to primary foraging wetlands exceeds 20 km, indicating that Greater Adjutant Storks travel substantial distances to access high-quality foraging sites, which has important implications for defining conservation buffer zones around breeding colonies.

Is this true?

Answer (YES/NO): NO